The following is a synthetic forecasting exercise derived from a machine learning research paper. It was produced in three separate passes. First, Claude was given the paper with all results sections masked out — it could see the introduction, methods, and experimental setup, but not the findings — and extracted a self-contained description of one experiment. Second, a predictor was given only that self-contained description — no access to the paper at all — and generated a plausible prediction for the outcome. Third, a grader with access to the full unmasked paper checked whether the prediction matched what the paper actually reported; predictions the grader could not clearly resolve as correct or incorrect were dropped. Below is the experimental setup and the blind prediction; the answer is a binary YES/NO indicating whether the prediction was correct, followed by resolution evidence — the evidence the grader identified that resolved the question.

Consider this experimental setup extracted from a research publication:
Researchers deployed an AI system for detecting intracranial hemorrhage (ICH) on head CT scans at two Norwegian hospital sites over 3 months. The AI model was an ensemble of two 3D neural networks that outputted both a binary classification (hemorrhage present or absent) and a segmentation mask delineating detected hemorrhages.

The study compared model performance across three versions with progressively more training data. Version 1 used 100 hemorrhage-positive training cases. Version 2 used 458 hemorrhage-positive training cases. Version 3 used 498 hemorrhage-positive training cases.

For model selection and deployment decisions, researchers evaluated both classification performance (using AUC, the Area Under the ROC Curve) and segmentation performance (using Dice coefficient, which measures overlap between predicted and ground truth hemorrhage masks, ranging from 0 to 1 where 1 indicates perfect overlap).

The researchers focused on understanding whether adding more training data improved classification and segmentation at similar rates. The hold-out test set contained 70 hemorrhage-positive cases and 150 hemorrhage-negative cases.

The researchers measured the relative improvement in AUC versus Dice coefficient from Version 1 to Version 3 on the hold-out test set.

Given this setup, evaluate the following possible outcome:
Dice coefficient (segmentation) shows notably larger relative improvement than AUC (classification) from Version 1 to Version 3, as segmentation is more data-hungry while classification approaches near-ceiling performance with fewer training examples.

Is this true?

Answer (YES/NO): YES